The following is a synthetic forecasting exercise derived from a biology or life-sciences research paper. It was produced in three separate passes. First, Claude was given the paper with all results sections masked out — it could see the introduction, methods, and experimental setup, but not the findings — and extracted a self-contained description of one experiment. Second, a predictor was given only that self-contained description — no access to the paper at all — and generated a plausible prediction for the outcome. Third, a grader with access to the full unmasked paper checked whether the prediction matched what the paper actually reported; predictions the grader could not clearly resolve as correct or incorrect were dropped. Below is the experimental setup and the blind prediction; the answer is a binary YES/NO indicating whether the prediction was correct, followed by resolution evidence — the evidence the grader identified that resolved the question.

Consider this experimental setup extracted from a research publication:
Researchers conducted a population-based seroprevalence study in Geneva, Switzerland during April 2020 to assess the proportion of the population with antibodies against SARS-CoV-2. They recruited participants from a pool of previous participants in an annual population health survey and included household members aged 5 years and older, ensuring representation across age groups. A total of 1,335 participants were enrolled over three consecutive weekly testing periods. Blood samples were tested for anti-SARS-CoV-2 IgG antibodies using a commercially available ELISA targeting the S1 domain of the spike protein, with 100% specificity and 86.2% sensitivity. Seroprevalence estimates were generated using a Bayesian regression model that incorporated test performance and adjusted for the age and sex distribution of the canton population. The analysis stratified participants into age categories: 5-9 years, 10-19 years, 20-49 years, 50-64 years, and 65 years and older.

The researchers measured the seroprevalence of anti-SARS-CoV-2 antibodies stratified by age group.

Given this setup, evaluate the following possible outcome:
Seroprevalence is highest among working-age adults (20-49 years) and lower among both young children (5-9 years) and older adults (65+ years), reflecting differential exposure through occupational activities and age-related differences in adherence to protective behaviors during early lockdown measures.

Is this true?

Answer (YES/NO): NO